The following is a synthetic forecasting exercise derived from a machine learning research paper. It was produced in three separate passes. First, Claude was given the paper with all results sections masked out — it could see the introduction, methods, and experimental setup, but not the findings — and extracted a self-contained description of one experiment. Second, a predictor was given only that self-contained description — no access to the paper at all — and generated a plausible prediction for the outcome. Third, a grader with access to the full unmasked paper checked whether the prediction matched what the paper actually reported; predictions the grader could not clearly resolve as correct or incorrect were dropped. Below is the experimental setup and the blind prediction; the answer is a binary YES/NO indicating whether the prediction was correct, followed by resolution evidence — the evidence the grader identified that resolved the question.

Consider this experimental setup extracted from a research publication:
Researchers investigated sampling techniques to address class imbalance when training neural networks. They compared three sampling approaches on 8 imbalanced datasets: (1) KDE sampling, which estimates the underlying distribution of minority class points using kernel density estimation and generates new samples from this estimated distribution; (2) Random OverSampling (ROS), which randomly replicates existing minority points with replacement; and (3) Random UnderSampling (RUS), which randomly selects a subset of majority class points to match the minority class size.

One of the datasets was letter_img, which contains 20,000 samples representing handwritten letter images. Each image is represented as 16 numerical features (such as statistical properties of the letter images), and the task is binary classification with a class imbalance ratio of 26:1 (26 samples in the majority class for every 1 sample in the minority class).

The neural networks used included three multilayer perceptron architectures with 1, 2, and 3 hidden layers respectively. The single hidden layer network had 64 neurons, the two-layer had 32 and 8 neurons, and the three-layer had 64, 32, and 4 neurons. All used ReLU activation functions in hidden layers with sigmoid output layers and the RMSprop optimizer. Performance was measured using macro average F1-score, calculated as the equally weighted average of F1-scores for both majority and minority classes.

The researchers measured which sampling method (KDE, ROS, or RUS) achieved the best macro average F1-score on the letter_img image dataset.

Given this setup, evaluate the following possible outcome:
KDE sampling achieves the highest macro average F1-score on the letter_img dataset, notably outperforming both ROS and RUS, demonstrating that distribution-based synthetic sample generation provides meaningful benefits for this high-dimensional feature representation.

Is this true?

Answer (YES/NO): NO